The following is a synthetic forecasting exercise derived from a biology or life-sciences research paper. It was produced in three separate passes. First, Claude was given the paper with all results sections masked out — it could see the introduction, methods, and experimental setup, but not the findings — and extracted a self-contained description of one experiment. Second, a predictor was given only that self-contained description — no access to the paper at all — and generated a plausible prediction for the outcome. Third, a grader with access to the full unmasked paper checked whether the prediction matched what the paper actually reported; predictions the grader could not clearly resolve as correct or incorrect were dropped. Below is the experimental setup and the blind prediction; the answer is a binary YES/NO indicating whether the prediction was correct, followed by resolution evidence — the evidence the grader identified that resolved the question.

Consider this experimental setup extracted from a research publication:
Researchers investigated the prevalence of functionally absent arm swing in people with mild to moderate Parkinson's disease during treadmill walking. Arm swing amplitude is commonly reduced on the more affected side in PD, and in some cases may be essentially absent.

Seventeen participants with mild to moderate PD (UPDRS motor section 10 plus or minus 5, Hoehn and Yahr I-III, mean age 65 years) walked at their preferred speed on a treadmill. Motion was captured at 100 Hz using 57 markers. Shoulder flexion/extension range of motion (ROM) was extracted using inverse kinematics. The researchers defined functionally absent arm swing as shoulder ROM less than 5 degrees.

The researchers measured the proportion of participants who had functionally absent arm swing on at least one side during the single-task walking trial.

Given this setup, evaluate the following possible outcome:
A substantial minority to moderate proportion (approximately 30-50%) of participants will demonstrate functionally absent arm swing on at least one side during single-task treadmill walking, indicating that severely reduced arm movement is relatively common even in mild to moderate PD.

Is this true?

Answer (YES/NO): NO